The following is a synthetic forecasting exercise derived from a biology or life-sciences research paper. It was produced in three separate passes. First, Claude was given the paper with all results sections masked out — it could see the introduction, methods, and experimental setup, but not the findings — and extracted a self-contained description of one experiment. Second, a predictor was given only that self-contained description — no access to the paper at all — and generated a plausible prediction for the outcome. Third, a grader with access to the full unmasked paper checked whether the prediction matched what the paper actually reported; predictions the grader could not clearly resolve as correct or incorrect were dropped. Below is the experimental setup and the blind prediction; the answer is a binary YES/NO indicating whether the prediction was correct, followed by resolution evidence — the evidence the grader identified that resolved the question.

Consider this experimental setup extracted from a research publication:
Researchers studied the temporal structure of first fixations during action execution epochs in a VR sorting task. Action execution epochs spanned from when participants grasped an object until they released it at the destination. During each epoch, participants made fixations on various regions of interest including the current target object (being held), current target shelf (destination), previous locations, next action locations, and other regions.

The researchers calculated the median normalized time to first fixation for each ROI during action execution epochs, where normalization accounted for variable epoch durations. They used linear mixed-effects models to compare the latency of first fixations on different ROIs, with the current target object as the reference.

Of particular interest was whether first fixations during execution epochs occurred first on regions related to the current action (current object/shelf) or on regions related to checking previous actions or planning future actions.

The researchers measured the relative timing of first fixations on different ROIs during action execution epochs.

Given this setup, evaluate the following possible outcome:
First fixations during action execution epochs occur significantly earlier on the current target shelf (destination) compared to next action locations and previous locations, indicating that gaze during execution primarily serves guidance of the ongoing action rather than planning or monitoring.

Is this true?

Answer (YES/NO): NO